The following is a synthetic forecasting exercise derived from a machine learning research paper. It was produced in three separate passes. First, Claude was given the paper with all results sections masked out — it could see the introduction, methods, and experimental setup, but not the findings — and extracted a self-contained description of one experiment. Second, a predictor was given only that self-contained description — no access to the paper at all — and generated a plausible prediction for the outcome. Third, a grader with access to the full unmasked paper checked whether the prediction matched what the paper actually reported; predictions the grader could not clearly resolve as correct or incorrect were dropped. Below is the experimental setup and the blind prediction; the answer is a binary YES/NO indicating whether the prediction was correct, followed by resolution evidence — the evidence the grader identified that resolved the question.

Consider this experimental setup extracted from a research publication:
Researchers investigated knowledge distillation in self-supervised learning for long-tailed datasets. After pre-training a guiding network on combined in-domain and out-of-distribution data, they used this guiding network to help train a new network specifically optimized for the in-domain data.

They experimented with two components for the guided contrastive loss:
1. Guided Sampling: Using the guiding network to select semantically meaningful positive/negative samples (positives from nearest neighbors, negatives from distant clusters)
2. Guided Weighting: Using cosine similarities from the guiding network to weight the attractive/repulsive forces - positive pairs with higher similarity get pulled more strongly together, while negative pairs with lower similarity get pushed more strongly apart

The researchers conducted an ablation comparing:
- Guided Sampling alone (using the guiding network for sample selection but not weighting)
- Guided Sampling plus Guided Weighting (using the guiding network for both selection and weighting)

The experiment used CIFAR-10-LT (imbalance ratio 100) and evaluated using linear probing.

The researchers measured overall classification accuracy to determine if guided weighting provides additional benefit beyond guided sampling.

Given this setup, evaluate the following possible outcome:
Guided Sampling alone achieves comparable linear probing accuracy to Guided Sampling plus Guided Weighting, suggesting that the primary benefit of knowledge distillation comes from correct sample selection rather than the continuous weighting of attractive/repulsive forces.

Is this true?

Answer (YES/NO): NO